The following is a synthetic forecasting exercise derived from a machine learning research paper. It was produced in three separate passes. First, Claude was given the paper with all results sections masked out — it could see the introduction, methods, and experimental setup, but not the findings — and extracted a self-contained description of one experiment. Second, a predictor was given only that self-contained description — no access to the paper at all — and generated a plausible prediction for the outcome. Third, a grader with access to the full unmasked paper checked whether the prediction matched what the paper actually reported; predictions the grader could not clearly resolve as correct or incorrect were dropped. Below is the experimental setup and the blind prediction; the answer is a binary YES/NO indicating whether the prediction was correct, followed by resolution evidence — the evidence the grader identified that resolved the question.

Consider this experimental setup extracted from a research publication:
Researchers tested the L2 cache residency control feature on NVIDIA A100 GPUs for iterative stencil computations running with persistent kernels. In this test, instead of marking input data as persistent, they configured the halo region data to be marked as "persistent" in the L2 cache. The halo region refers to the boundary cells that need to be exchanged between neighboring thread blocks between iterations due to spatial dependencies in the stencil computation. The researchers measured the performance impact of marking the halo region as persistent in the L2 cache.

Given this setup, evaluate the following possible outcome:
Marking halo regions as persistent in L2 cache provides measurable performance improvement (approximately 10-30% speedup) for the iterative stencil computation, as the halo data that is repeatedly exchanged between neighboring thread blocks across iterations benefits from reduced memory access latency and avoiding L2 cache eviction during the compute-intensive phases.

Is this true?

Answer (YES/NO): NO